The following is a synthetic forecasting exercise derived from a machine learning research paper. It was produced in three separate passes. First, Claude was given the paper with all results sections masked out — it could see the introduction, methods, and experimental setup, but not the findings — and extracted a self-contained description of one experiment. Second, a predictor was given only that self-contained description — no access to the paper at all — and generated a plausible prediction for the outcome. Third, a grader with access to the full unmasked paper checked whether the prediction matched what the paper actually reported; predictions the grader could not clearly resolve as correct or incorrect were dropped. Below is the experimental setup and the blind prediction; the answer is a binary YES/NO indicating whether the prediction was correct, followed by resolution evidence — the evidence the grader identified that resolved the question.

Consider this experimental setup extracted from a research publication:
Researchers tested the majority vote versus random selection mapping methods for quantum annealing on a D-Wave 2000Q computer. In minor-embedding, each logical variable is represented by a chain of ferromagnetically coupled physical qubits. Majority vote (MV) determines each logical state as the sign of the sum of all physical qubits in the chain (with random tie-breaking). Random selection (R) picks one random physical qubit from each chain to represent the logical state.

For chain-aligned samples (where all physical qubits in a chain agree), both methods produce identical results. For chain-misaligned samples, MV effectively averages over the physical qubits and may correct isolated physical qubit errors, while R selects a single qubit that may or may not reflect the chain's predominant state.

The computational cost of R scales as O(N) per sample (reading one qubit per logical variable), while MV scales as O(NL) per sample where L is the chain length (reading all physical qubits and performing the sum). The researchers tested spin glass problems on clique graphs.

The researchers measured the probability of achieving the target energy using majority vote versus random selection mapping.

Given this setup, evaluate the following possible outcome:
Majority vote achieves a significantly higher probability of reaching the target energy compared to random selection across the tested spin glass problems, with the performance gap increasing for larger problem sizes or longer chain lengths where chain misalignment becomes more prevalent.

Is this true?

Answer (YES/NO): NO